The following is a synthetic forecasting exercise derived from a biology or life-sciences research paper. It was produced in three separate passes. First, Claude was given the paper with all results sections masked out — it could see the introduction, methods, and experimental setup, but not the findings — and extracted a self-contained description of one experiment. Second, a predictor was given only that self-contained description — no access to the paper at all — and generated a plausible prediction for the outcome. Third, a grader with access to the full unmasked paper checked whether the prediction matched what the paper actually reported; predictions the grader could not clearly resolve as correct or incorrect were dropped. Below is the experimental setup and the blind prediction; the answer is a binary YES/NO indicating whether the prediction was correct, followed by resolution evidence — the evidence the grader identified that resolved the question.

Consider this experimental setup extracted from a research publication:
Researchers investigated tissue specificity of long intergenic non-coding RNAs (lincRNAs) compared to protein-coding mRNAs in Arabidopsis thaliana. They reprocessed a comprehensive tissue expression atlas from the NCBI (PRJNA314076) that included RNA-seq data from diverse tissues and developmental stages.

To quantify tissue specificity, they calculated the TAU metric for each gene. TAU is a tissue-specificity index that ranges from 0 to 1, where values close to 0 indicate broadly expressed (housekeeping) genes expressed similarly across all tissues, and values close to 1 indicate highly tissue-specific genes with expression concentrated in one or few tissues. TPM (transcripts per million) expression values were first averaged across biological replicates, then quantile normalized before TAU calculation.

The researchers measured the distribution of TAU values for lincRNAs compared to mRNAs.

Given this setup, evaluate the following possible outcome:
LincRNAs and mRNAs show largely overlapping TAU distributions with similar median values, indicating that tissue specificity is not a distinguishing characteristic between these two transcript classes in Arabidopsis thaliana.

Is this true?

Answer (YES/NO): NO